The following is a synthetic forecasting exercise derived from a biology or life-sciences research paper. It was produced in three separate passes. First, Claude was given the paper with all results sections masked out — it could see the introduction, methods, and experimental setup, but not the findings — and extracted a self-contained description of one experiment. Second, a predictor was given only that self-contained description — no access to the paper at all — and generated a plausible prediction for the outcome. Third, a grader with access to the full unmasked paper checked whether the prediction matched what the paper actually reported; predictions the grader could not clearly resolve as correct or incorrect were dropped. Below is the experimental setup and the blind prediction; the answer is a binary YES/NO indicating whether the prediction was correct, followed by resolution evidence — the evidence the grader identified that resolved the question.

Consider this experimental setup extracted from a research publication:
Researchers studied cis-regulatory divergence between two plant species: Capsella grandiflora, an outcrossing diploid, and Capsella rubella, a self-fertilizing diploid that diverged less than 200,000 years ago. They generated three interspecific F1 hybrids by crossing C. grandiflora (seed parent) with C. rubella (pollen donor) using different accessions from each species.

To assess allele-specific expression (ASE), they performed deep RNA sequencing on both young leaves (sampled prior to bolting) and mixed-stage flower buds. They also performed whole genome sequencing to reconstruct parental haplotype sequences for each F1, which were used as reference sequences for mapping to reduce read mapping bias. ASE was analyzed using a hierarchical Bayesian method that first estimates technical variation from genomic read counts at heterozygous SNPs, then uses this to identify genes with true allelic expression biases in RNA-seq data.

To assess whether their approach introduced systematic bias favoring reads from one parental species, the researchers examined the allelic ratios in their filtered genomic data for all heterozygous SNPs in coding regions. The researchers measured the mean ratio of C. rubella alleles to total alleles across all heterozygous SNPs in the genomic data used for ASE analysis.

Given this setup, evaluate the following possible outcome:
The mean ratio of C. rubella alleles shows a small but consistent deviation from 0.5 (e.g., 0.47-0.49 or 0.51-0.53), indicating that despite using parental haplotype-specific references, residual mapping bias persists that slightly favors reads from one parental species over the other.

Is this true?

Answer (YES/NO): NO